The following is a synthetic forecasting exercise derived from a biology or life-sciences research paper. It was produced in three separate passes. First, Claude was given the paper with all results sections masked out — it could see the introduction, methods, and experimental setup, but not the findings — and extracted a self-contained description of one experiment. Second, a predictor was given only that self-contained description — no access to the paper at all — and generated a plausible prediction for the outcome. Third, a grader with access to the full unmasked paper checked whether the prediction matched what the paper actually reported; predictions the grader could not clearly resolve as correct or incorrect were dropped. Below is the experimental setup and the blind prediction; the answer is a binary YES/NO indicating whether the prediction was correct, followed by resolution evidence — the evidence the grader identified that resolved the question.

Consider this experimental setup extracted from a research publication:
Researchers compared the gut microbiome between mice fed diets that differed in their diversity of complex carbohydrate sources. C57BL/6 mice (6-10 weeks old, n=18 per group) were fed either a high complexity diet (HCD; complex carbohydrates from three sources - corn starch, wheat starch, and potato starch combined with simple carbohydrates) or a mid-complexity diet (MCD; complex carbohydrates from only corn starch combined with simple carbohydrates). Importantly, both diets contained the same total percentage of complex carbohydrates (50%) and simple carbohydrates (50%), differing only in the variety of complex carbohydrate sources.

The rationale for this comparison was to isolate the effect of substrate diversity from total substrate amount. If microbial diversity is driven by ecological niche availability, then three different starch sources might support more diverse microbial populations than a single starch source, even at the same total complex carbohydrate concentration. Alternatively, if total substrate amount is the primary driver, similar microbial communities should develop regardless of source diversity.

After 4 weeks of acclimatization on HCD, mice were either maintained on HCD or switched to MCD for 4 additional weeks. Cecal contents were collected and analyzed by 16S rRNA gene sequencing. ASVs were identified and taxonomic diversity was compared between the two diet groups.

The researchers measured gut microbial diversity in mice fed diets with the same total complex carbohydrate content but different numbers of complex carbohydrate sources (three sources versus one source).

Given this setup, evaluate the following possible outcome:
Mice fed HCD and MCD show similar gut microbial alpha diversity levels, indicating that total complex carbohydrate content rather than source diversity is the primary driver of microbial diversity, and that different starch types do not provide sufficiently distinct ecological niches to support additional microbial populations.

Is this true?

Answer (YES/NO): NO